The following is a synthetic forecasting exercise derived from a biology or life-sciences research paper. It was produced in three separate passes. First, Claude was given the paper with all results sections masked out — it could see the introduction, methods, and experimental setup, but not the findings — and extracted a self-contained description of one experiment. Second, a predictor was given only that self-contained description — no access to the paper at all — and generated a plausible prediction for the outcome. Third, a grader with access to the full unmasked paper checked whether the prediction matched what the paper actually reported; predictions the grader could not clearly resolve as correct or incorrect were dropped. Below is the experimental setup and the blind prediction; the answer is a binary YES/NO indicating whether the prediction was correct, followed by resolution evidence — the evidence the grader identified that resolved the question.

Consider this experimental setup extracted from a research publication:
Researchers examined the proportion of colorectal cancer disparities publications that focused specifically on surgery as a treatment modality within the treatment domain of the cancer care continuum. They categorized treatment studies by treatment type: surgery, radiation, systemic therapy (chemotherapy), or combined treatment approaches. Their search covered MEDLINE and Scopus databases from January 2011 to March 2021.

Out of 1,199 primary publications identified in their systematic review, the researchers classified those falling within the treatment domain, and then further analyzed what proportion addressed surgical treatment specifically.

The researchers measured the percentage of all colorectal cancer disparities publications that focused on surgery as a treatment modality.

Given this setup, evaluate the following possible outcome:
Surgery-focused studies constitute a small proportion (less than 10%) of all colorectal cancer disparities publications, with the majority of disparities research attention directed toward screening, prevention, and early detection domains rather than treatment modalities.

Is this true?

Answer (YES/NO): YES